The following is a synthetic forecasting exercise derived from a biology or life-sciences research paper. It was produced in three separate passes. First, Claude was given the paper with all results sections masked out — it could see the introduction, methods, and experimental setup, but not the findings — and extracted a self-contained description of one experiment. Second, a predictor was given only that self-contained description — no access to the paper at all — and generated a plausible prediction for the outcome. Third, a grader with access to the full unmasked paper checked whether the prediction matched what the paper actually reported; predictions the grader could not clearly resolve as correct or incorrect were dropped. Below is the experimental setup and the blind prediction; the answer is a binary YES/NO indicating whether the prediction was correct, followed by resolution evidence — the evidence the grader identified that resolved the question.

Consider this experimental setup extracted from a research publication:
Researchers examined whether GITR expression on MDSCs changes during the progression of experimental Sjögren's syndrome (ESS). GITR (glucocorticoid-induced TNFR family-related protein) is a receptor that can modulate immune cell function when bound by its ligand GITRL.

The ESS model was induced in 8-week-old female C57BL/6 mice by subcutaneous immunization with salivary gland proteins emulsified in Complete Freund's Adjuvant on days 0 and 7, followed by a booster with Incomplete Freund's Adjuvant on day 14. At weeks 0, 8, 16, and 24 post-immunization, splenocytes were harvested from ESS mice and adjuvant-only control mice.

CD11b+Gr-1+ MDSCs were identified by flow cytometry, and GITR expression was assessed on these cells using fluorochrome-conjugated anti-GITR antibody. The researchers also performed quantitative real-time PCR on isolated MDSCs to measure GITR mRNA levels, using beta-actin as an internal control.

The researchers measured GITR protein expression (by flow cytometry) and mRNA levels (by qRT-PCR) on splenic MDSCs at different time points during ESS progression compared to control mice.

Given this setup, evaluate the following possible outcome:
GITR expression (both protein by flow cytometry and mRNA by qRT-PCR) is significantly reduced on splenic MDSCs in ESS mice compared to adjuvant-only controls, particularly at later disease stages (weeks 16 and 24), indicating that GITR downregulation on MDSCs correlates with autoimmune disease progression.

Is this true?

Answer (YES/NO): NO